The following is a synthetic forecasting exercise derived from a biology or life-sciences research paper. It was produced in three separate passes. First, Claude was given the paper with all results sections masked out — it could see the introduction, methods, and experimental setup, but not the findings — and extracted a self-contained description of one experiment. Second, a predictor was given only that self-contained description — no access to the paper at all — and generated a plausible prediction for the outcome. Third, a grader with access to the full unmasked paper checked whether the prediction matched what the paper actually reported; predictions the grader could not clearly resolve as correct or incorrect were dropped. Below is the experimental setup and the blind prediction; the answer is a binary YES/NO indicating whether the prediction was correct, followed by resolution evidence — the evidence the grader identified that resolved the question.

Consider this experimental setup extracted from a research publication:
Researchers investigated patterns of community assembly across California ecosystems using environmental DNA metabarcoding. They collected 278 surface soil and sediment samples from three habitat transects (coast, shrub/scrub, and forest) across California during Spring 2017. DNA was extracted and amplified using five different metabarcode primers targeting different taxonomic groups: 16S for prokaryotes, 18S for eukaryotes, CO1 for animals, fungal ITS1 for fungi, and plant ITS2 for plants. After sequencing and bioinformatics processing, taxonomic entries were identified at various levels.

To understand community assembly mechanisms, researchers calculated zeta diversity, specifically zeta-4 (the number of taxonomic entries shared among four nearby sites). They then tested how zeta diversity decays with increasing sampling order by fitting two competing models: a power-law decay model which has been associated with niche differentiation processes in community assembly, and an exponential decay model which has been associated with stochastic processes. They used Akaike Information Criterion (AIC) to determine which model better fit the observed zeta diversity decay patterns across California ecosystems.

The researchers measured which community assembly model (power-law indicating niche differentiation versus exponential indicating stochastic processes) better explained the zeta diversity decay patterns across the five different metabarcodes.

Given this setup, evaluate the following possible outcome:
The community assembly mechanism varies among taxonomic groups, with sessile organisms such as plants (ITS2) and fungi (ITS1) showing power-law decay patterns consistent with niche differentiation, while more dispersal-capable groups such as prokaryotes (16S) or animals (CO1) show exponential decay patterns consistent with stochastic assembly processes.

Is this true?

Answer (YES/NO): NO